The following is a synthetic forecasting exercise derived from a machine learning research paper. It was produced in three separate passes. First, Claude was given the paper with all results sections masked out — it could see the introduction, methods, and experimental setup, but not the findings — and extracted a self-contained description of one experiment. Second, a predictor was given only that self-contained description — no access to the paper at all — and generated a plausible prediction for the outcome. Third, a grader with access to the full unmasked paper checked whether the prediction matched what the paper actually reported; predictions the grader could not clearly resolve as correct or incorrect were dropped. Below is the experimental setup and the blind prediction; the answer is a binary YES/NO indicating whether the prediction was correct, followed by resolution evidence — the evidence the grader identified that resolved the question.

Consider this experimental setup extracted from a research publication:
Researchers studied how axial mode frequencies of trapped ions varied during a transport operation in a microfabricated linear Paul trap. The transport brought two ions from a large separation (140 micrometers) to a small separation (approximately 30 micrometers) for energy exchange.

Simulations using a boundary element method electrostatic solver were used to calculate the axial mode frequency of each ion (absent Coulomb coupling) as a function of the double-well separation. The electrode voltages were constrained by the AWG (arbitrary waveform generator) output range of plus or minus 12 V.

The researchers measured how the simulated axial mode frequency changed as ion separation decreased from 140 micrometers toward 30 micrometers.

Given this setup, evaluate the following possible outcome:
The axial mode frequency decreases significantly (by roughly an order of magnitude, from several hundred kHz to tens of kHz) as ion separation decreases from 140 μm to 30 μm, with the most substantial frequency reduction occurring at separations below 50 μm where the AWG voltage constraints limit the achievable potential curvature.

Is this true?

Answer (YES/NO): NO